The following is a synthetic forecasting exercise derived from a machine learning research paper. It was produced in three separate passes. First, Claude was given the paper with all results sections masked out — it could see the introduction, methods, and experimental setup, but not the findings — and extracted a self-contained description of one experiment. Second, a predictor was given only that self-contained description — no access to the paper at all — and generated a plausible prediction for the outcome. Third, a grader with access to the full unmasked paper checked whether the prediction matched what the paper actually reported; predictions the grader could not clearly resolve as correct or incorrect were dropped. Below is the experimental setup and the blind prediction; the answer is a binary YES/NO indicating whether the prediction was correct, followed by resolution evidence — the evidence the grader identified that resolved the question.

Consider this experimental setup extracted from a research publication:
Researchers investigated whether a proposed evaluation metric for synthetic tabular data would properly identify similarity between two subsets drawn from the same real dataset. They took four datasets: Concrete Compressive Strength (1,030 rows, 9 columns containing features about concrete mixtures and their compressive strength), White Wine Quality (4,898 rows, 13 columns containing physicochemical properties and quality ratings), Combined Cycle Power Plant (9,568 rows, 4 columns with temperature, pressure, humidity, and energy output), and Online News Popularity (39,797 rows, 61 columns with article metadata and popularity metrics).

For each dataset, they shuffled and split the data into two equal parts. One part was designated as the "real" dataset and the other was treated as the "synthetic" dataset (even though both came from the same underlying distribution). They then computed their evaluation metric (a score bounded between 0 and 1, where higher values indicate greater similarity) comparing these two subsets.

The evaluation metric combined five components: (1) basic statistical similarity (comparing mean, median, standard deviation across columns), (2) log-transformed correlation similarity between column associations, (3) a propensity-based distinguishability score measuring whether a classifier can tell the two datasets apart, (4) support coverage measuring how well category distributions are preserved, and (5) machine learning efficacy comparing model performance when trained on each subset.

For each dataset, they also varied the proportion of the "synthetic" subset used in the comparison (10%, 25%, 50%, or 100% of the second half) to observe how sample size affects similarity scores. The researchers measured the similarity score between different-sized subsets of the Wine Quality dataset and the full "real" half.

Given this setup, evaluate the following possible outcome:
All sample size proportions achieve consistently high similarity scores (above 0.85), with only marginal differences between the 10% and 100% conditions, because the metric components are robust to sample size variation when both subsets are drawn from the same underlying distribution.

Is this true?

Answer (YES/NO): NO